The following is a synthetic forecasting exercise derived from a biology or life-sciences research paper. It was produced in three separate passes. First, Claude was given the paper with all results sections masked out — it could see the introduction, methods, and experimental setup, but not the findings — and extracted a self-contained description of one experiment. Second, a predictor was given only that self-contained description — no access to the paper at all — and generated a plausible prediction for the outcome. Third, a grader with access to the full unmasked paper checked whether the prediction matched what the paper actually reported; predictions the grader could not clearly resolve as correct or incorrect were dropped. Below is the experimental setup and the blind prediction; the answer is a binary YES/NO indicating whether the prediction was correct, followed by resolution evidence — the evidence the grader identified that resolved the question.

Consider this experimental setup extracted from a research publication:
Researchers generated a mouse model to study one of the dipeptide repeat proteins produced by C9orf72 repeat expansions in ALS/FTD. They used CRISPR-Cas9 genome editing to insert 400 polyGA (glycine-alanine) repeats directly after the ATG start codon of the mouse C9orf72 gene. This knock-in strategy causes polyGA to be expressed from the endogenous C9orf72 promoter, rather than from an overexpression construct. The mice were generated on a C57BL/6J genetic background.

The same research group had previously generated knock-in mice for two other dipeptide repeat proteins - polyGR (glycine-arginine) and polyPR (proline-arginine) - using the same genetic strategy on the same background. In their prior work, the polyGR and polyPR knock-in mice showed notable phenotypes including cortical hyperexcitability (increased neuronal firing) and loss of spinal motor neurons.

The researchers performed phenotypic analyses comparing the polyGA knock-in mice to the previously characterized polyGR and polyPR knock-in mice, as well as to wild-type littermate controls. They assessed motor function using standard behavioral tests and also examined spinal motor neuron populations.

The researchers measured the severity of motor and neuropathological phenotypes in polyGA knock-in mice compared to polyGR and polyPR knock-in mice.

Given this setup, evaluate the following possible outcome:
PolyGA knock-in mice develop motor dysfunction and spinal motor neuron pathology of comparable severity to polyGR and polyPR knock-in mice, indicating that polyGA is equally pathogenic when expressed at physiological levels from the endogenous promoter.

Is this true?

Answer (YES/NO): NO